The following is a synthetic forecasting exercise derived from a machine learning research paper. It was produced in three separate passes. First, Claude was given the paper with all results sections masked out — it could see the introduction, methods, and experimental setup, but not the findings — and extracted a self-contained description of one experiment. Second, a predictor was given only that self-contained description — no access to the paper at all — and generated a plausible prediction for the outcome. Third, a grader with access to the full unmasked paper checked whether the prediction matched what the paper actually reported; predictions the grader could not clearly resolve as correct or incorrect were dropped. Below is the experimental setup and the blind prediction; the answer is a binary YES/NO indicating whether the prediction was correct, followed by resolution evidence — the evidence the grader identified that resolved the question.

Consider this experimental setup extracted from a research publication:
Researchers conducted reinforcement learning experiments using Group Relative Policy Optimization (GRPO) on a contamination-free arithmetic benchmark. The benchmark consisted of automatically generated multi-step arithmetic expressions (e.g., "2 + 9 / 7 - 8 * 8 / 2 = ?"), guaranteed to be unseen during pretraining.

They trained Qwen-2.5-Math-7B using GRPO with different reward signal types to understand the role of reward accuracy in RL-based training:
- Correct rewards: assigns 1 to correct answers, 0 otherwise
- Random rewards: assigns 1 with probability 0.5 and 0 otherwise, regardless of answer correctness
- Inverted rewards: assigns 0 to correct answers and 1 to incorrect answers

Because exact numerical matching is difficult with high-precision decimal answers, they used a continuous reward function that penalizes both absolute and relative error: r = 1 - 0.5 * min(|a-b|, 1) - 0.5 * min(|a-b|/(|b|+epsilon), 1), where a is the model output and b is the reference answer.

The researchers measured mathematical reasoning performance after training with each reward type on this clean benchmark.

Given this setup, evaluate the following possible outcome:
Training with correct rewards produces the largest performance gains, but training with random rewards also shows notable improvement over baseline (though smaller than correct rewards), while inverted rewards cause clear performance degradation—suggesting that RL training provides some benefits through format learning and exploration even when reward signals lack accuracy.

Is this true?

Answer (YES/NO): NO